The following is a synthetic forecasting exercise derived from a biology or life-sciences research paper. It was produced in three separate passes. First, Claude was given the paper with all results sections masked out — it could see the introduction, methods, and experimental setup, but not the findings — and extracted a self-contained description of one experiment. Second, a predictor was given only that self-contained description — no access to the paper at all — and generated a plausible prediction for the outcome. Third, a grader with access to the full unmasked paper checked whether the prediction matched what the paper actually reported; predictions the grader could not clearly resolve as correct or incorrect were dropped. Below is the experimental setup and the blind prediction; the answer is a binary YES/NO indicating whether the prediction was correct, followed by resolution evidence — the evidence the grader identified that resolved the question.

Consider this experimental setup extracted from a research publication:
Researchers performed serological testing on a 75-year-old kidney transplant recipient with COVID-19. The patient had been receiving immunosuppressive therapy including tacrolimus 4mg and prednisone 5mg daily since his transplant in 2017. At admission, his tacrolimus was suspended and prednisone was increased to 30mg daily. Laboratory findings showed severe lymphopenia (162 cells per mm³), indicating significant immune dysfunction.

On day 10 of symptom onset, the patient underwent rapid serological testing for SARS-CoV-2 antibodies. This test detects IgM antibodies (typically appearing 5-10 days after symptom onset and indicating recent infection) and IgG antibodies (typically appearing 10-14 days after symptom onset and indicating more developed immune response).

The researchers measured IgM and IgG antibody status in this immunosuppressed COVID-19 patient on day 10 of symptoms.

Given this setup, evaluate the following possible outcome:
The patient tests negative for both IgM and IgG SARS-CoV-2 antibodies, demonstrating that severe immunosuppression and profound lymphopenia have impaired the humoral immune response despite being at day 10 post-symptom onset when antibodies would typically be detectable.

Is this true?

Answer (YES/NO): NO